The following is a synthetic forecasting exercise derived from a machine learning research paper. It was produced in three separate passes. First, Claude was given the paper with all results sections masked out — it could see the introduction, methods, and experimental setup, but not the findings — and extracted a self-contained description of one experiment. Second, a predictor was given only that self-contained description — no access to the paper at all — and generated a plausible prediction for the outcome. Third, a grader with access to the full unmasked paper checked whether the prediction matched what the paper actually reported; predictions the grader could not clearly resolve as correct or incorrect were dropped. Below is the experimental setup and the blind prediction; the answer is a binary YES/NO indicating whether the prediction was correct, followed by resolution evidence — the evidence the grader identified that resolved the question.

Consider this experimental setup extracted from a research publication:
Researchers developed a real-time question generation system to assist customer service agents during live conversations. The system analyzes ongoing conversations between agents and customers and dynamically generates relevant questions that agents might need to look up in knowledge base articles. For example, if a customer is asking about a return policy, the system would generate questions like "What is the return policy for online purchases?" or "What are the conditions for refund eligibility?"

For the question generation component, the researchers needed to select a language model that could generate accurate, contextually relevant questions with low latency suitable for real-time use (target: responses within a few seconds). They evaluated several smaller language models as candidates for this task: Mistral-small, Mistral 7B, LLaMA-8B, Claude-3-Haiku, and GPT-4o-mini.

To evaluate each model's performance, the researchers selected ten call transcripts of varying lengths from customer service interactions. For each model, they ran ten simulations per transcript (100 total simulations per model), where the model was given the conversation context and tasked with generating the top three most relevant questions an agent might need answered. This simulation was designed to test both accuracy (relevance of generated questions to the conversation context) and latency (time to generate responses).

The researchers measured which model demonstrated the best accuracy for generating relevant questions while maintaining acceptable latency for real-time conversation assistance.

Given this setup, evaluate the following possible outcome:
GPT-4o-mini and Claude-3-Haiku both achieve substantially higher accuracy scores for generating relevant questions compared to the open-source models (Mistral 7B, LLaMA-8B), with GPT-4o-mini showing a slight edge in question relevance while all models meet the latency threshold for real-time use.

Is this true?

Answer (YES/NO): NO